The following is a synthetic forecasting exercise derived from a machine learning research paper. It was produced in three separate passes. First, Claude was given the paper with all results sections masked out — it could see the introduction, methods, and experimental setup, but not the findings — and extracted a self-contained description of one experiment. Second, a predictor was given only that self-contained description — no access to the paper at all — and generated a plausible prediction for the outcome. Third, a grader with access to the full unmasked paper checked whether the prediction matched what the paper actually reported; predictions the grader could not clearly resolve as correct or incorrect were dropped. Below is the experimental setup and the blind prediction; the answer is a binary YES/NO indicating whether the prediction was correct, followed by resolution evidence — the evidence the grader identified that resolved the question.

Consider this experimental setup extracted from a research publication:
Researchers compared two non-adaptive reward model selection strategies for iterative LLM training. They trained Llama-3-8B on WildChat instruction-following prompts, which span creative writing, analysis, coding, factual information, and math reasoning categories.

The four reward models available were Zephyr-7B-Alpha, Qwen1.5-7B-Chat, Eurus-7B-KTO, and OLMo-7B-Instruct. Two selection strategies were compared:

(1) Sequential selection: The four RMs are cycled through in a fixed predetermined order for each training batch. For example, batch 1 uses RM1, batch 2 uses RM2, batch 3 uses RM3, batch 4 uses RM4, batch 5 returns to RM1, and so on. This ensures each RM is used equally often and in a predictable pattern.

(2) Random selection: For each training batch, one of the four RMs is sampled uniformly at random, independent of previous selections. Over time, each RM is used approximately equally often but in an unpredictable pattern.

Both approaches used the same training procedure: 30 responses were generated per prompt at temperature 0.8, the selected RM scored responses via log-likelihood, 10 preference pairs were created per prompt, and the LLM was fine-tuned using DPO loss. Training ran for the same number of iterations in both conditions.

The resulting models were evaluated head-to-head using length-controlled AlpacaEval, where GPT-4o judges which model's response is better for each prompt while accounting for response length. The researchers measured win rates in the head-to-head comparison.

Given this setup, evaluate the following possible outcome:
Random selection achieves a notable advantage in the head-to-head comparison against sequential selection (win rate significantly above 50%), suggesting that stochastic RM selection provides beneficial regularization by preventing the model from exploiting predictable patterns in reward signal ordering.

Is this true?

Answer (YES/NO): NO